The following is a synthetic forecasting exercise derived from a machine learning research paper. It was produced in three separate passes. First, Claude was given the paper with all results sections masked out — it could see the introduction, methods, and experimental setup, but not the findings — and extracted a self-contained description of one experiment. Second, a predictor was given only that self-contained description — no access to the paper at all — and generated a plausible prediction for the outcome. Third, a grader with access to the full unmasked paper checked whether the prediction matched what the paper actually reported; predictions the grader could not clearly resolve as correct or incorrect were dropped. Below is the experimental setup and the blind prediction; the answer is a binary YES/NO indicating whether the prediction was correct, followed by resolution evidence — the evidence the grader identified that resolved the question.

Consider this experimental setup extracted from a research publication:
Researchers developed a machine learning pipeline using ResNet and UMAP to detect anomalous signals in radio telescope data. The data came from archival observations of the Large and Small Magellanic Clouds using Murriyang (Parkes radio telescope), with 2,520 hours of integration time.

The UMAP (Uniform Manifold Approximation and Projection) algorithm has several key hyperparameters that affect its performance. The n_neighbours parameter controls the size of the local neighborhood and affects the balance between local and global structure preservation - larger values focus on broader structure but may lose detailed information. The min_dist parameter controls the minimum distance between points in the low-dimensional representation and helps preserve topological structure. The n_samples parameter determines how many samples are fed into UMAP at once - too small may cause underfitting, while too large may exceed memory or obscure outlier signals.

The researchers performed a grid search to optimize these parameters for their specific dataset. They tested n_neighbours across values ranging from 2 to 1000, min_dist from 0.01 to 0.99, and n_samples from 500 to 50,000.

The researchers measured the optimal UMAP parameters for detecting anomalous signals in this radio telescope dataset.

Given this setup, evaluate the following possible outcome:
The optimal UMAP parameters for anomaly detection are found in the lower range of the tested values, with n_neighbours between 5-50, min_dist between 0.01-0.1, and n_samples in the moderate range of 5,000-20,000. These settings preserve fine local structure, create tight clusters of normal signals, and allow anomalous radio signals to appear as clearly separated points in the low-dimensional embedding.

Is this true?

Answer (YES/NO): YES